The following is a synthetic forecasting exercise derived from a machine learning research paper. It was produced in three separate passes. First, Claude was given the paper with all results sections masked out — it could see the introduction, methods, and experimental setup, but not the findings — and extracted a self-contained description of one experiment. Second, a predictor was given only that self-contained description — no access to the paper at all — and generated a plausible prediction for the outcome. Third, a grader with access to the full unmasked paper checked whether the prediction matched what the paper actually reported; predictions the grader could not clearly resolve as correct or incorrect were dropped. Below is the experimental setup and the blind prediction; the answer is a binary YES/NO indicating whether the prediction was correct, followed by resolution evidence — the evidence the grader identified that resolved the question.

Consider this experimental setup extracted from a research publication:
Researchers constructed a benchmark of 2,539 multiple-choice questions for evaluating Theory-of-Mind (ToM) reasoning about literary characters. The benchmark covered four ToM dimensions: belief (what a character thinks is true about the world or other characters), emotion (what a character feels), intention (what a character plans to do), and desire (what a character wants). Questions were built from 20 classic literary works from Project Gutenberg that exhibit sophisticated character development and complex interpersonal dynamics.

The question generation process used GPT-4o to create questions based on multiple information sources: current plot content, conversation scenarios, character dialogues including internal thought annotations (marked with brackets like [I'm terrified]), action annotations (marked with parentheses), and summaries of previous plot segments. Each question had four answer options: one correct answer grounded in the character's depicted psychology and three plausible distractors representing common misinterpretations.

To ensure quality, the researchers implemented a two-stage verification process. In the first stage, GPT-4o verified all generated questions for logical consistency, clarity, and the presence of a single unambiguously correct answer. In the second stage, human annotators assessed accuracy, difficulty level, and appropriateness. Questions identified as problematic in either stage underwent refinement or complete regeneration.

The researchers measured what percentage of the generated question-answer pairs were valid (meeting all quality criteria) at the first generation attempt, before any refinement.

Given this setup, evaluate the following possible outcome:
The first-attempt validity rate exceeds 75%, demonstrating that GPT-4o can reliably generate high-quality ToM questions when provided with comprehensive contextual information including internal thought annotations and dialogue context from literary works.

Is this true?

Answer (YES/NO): YES